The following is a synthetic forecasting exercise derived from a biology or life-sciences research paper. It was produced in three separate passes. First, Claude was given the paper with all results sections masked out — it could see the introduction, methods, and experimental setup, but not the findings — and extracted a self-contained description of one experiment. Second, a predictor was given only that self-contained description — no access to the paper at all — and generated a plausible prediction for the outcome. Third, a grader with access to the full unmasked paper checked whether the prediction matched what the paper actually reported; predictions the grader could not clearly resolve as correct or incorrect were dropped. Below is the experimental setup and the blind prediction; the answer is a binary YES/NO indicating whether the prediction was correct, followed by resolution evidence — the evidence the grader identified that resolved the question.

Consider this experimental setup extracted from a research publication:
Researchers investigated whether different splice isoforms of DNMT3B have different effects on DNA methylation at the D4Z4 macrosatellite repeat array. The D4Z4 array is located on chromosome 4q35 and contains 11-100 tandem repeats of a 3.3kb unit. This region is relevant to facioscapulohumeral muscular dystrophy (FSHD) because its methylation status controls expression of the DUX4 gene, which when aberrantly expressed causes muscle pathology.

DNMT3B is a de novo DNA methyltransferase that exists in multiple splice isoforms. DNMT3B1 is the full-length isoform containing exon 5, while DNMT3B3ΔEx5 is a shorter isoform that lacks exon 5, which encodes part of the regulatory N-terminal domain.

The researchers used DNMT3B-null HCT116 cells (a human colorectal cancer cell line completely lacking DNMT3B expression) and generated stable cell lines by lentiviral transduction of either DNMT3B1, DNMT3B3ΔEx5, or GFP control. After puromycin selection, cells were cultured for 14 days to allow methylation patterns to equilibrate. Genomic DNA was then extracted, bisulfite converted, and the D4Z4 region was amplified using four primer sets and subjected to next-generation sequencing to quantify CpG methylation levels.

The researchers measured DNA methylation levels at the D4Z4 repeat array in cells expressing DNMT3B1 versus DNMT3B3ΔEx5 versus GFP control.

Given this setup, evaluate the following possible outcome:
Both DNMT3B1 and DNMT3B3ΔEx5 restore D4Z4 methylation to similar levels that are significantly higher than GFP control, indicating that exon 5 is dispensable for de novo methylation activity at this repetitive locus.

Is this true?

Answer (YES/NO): NO